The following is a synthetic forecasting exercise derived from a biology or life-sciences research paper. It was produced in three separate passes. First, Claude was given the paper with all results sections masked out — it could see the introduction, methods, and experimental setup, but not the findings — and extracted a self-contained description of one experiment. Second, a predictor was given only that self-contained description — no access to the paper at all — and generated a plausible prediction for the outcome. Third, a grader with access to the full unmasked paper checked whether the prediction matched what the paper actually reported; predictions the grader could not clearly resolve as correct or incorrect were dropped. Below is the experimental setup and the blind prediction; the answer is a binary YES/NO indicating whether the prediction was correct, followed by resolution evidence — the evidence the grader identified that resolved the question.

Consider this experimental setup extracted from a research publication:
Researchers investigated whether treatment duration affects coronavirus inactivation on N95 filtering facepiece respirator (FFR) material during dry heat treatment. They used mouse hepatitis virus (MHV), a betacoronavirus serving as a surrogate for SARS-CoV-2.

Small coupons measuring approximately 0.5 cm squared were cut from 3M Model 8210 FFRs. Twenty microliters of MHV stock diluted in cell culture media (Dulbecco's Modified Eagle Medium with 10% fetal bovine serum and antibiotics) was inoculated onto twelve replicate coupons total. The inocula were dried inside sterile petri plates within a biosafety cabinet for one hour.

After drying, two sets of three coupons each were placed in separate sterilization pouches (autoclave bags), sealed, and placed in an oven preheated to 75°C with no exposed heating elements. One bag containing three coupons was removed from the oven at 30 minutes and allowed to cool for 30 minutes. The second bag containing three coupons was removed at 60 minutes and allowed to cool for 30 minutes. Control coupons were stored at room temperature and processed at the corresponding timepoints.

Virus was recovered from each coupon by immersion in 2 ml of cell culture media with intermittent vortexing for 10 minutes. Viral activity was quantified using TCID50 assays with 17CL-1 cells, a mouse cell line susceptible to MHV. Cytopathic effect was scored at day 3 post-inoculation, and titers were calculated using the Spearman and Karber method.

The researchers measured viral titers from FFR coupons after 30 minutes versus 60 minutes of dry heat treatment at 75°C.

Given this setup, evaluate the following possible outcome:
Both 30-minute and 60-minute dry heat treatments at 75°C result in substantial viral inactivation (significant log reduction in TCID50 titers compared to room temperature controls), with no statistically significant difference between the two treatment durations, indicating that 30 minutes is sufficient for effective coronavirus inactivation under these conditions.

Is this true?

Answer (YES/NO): YES